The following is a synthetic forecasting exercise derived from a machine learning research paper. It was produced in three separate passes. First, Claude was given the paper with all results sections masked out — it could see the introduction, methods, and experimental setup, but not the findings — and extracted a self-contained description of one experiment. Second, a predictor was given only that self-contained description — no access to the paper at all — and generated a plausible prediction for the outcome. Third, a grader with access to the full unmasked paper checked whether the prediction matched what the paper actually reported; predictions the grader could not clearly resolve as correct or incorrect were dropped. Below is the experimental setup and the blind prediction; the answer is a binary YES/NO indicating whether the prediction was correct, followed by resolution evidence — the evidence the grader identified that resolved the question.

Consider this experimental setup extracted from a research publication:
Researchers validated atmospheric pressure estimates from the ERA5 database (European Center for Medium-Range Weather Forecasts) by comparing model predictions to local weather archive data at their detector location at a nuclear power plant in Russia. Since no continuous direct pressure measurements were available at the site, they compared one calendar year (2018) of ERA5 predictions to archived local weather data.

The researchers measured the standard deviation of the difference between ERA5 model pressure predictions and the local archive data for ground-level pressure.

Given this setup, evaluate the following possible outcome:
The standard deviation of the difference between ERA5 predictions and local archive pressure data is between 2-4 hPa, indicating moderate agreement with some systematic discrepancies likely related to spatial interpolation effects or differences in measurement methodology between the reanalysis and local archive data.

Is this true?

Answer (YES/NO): NO